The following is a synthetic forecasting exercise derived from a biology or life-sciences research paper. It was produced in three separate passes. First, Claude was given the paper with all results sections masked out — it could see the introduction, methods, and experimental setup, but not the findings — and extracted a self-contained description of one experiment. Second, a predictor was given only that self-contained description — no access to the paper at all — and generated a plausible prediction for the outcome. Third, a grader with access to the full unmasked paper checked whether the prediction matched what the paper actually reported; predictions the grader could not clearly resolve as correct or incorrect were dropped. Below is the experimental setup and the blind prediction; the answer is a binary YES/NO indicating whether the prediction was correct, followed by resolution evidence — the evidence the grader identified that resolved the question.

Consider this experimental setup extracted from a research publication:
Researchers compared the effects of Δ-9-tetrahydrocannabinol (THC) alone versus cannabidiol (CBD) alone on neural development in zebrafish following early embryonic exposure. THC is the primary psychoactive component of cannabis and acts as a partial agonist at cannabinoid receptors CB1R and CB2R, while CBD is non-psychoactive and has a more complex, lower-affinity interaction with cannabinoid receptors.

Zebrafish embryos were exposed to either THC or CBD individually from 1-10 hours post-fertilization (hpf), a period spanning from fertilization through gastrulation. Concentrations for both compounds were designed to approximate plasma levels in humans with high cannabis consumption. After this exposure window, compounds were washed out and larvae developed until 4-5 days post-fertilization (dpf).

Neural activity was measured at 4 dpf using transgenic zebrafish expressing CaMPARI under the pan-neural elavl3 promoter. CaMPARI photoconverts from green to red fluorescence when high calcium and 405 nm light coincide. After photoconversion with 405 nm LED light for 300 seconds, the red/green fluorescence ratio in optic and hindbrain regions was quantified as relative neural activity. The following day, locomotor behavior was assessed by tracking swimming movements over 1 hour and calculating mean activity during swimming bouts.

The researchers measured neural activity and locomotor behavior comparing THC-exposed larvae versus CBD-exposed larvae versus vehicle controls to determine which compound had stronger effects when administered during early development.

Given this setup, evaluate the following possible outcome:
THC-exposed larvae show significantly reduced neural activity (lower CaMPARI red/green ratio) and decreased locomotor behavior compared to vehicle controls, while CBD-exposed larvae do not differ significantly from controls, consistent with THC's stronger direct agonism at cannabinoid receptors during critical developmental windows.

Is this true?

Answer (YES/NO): NO